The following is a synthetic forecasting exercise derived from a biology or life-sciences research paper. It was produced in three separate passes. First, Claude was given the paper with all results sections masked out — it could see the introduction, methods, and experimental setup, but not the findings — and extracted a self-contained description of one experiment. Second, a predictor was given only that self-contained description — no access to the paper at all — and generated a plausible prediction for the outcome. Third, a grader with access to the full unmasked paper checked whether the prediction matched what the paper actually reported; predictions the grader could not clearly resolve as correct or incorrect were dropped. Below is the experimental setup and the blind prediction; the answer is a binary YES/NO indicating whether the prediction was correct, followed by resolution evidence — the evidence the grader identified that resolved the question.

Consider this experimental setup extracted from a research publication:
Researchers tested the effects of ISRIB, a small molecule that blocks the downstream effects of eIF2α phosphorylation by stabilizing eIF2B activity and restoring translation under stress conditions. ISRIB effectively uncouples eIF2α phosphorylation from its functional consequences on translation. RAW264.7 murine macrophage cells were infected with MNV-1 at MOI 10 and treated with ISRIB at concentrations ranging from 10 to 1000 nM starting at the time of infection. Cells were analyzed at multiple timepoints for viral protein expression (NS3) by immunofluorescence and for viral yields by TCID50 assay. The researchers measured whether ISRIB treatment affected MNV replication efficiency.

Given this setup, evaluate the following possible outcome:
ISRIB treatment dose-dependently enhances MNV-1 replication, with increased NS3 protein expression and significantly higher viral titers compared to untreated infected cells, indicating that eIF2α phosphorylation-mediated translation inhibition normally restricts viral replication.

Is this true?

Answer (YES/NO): NO